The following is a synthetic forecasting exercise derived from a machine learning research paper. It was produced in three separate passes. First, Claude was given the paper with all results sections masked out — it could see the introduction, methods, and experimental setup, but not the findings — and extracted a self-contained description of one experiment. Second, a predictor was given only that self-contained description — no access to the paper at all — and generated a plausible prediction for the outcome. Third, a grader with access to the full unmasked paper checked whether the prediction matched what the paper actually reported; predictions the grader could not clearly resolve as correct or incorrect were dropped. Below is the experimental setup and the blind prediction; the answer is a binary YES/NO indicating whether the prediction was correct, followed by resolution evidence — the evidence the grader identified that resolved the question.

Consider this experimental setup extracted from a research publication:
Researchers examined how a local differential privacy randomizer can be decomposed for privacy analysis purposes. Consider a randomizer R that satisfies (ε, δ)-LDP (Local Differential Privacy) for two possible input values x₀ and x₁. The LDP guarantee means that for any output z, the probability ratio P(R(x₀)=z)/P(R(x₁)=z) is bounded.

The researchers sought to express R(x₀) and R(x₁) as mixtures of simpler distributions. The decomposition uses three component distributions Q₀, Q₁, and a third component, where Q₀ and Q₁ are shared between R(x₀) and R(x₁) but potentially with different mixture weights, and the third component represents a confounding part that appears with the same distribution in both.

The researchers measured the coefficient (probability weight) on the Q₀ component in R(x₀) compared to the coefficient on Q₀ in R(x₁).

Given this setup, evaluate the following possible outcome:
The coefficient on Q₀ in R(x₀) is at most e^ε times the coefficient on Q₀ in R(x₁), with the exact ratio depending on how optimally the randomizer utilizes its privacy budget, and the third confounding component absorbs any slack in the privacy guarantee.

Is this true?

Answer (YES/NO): NO